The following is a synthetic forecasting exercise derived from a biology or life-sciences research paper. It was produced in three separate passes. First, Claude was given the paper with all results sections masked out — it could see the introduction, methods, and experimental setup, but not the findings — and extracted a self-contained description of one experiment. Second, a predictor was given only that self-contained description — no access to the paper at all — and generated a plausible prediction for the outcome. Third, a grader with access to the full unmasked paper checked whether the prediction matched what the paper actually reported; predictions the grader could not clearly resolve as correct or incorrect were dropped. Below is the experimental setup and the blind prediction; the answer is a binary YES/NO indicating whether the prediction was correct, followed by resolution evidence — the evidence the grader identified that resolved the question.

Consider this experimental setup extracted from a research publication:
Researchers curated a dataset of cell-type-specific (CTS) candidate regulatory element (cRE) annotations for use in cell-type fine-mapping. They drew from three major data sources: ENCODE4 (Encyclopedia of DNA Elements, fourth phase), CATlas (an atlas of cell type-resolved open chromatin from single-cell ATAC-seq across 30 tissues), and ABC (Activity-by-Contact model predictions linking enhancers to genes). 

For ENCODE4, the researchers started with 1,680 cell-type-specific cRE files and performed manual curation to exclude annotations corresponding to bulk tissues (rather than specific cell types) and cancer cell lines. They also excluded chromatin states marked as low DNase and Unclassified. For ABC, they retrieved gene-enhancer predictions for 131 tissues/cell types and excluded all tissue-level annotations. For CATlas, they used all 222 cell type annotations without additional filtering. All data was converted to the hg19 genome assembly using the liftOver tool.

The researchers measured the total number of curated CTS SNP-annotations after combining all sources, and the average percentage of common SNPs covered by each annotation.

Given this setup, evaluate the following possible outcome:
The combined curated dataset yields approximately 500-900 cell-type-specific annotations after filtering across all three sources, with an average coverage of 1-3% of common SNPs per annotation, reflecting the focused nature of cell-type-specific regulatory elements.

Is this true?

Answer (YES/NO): NO